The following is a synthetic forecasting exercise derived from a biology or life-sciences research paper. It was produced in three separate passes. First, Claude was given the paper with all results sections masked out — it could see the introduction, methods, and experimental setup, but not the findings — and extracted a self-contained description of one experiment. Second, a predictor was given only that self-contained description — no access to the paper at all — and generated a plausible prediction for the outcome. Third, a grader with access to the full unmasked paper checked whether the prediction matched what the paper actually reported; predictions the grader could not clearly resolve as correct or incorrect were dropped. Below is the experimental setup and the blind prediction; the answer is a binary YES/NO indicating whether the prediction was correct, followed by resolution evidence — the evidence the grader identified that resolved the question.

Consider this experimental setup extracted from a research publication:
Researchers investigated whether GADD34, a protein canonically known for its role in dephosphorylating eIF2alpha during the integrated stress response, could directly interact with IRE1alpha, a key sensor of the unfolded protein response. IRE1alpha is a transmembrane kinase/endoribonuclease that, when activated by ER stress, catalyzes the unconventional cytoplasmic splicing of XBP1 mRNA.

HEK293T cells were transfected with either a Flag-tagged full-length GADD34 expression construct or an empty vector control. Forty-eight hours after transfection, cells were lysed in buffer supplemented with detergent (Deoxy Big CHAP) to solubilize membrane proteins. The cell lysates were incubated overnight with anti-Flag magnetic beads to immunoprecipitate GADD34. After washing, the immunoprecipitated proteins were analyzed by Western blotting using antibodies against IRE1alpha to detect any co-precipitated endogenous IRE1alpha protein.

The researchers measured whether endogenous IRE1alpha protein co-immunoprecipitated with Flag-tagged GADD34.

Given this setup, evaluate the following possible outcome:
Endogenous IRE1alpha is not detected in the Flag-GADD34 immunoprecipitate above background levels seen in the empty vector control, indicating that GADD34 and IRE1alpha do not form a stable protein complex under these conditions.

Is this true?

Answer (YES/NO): NO